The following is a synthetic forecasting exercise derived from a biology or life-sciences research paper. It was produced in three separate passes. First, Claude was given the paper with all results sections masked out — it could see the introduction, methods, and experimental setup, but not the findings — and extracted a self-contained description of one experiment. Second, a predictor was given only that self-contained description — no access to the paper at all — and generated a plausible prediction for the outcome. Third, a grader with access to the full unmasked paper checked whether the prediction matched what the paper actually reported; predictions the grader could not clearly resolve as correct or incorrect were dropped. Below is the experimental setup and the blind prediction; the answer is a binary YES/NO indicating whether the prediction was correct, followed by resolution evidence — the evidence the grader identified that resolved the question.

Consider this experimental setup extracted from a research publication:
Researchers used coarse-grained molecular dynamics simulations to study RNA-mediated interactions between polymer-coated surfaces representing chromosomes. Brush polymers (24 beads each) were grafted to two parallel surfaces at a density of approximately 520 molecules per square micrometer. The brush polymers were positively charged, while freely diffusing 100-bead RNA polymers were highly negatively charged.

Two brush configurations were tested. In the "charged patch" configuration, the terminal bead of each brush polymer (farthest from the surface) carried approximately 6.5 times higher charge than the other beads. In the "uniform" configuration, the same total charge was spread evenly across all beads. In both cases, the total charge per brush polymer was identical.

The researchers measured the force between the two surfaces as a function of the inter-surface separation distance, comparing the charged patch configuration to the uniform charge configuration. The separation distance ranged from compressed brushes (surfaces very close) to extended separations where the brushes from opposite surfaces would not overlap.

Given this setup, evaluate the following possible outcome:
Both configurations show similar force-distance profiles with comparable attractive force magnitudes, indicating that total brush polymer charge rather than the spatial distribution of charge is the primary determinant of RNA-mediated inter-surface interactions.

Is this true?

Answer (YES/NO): NO